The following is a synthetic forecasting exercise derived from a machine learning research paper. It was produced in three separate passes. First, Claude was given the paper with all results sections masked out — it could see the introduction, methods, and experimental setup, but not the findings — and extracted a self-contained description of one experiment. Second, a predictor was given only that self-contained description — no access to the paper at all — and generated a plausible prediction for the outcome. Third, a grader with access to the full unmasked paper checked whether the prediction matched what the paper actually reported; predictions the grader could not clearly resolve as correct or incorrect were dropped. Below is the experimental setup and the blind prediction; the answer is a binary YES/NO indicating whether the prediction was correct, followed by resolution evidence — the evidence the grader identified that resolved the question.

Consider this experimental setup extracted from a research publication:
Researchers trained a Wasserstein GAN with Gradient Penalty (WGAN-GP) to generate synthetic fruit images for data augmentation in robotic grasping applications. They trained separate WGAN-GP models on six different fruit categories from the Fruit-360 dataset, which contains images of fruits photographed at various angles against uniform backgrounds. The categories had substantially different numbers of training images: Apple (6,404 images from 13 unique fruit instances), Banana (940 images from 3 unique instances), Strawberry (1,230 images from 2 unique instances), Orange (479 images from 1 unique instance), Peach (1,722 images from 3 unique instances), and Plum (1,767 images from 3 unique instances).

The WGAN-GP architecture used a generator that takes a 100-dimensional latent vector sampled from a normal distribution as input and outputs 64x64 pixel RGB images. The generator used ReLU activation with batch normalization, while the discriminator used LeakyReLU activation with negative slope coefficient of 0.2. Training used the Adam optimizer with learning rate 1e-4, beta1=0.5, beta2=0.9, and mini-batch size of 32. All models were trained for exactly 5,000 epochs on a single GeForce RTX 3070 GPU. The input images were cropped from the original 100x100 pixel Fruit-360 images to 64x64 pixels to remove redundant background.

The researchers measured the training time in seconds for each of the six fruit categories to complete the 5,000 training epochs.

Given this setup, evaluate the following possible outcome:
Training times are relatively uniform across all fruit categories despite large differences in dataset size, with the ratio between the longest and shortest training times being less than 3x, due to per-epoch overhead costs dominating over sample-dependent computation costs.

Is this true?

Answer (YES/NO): YES